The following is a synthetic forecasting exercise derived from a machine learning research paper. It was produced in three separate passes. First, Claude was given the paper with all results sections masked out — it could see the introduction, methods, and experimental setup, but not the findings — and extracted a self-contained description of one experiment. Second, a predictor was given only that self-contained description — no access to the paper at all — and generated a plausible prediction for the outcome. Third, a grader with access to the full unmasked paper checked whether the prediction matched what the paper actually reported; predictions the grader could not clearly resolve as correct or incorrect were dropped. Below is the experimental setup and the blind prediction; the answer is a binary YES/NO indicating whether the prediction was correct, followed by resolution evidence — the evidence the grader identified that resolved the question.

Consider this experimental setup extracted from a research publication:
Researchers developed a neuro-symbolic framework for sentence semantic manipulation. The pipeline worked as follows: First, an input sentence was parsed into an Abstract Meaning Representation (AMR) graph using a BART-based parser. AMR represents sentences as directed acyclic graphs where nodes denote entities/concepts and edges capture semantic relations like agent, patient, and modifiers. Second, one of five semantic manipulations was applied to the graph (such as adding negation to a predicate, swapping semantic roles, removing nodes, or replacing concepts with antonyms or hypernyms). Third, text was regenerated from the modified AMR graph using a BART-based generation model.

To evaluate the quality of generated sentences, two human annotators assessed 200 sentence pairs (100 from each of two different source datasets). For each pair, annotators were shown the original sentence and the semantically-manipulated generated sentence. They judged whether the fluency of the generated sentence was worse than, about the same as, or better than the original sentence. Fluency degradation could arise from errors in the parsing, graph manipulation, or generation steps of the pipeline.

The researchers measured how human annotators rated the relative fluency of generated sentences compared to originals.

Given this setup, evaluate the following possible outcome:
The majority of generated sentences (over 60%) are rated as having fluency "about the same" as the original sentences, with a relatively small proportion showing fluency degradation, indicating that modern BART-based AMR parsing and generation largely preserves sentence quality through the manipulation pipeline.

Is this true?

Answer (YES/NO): NO